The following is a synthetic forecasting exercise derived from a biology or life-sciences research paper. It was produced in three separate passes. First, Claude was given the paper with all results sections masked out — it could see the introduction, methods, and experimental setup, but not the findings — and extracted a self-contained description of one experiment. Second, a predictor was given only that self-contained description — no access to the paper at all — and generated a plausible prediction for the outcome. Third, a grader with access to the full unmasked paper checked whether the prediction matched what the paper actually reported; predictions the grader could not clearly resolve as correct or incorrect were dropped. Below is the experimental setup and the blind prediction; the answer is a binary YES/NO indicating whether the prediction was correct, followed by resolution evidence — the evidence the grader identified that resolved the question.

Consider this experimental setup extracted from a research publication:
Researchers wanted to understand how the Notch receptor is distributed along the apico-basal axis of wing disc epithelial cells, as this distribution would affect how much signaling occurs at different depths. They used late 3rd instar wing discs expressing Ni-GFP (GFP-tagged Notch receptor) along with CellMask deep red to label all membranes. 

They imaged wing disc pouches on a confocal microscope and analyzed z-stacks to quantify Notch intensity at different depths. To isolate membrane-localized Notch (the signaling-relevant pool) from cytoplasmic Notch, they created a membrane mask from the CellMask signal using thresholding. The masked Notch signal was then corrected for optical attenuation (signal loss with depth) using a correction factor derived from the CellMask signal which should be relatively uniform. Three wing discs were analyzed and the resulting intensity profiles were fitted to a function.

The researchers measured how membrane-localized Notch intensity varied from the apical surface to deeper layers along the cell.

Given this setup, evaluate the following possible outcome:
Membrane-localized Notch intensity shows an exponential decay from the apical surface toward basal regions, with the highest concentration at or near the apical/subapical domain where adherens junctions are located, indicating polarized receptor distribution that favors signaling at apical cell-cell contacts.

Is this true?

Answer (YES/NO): YES